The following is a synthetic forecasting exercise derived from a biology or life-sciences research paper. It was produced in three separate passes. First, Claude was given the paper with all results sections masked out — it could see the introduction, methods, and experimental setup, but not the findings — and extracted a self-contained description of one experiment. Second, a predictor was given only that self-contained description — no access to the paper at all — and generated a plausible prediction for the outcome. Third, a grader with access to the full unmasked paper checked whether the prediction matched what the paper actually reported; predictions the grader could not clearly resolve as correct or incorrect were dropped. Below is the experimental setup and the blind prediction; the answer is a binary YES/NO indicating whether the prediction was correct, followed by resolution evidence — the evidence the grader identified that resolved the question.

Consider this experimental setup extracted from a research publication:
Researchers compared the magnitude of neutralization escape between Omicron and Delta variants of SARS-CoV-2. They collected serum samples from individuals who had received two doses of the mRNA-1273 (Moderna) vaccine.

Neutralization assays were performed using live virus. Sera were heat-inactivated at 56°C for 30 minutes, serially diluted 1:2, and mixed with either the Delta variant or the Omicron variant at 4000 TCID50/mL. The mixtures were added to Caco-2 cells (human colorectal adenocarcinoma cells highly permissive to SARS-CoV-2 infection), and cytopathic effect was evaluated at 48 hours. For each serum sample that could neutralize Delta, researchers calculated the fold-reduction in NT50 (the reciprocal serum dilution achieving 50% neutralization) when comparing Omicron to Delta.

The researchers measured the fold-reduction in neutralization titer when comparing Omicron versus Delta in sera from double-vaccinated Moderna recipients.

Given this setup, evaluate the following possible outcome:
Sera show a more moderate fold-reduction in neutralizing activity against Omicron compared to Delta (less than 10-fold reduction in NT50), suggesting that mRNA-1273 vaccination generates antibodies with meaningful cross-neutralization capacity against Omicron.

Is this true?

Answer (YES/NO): NO